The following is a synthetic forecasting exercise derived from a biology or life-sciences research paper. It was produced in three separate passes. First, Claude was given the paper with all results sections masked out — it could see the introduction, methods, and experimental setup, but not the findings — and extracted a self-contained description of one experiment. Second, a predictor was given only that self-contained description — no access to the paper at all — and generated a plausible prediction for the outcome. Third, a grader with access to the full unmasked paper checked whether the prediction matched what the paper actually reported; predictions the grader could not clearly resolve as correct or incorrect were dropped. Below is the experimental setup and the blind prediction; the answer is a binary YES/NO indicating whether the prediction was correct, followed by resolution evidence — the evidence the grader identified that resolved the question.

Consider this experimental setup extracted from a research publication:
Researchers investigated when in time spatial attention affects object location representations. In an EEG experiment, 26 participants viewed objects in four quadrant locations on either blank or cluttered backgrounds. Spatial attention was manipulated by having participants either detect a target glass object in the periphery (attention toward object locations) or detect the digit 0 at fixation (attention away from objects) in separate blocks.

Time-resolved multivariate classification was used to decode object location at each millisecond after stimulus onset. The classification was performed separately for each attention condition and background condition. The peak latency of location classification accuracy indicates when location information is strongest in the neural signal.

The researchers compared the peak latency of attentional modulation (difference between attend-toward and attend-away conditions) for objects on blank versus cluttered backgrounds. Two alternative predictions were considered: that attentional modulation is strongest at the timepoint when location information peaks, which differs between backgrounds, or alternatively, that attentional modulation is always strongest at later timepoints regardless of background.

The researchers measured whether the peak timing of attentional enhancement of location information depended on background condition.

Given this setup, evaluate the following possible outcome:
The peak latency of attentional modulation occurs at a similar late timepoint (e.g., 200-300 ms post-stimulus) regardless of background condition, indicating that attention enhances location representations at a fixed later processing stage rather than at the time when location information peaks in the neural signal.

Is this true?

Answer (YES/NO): YES